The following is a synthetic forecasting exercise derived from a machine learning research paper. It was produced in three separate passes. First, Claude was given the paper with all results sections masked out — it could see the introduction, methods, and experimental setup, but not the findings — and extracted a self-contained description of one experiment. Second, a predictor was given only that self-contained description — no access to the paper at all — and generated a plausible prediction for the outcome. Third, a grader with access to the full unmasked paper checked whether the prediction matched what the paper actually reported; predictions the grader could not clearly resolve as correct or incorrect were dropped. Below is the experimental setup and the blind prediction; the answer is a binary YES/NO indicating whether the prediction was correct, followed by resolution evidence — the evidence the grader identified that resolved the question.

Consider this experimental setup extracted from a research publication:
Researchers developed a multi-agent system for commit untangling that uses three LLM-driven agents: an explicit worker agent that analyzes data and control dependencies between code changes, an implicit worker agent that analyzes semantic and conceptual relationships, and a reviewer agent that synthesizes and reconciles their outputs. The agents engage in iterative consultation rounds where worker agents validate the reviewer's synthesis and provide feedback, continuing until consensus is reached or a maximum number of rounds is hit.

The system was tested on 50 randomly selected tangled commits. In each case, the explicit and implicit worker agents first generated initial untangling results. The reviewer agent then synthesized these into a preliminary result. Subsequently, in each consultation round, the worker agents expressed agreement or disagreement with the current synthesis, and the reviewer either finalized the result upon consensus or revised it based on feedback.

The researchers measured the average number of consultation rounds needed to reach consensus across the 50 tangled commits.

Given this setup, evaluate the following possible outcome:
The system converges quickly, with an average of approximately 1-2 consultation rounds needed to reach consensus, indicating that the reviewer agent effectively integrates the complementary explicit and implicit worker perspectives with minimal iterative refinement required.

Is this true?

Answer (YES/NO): YES